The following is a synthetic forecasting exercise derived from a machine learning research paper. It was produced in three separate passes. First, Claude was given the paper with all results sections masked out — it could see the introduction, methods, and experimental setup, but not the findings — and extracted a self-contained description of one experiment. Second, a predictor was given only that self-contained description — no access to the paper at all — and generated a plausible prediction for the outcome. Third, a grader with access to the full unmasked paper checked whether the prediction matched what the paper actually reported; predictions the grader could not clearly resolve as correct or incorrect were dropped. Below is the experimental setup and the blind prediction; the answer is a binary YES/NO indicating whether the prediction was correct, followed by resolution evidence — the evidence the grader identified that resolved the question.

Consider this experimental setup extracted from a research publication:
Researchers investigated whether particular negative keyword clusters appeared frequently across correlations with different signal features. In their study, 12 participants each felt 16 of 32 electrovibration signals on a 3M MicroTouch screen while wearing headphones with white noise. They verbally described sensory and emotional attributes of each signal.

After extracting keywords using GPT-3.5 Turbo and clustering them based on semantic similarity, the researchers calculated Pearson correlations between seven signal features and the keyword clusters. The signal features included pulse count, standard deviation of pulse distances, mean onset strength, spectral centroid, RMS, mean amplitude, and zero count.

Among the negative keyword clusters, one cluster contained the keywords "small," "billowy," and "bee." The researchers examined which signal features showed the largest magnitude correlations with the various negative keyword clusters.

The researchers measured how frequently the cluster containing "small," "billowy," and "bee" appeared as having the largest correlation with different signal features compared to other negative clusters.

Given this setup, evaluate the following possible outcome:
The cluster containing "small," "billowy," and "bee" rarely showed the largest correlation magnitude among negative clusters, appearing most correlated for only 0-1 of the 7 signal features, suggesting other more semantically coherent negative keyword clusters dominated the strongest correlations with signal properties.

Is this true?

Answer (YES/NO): NO